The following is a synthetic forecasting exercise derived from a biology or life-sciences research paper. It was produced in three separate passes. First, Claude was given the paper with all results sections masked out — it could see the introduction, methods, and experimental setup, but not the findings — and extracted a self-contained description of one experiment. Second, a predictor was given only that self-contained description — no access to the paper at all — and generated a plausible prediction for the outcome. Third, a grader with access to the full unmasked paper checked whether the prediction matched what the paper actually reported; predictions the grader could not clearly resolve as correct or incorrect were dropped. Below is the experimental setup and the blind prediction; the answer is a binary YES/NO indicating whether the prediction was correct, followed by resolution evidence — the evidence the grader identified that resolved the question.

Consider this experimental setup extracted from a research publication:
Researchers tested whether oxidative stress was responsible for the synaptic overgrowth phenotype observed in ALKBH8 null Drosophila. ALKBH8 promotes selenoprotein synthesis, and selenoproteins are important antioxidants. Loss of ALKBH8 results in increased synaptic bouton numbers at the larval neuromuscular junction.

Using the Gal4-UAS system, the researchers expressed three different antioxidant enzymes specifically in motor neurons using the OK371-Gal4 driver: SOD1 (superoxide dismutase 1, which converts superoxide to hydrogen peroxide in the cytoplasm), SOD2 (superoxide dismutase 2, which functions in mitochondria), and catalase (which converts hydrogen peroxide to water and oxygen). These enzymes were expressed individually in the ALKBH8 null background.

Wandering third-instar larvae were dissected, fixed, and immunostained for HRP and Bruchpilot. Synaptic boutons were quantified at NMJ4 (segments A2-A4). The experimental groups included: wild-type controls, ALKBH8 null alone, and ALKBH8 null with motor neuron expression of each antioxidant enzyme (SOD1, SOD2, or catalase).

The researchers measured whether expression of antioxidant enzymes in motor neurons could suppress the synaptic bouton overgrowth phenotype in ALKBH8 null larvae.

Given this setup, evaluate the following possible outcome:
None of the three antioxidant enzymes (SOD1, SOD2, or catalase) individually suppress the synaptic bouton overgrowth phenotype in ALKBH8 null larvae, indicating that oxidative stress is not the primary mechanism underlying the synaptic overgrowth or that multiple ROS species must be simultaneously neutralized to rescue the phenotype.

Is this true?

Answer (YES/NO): NO